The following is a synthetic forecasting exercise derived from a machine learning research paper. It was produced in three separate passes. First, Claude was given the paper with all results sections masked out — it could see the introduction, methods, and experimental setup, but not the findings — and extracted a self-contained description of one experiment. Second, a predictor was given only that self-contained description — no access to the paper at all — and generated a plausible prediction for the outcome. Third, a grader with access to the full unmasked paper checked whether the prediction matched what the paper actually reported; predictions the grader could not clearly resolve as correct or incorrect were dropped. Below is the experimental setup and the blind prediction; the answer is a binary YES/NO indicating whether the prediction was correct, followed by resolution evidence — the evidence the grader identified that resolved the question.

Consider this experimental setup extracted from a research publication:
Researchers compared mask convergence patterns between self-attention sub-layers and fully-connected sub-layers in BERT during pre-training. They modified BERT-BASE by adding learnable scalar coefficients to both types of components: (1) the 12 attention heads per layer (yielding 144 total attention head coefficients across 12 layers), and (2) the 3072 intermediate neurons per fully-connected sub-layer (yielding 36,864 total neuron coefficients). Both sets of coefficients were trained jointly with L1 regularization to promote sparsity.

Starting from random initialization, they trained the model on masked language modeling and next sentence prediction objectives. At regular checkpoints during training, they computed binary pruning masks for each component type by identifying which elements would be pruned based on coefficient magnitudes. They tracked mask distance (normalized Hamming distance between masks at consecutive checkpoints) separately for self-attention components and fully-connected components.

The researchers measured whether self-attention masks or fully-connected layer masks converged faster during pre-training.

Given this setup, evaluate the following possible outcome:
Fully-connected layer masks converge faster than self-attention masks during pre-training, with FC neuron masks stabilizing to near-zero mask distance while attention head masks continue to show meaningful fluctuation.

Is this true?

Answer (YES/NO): NO